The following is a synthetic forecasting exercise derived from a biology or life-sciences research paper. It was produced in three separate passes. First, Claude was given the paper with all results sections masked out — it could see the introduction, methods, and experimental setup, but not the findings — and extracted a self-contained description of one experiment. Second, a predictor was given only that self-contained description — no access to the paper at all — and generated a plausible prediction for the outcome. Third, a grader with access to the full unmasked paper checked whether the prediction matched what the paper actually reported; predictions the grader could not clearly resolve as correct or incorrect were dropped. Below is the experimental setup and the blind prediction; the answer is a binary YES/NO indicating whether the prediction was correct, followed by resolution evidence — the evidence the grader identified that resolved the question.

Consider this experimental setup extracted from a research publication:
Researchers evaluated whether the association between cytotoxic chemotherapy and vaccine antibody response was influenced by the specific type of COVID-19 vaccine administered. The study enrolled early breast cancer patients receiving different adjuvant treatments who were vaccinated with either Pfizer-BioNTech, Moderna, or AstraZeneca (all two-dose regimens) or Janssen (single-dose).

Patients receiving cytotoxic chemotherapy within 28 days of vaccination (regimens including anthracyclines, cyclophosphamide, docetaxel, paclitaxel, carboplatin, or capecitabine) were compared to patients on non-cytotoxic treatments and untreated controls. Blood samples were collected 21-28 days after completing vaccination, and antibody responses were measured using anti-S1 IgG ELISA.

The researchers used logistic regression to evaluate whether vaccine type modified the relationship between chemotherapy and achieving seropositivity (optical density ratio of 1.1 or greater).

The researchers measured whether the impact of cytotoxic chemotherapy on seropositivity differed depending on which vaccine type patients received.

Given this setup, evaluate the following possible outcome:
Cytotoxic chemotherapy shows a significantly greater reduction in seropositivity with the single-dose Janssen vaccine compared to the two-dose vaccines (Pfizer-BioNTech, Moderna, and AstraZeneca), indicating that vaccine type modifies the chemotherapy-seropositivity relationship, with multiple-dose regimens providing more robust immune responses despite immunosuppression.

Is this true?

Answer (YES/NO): NO